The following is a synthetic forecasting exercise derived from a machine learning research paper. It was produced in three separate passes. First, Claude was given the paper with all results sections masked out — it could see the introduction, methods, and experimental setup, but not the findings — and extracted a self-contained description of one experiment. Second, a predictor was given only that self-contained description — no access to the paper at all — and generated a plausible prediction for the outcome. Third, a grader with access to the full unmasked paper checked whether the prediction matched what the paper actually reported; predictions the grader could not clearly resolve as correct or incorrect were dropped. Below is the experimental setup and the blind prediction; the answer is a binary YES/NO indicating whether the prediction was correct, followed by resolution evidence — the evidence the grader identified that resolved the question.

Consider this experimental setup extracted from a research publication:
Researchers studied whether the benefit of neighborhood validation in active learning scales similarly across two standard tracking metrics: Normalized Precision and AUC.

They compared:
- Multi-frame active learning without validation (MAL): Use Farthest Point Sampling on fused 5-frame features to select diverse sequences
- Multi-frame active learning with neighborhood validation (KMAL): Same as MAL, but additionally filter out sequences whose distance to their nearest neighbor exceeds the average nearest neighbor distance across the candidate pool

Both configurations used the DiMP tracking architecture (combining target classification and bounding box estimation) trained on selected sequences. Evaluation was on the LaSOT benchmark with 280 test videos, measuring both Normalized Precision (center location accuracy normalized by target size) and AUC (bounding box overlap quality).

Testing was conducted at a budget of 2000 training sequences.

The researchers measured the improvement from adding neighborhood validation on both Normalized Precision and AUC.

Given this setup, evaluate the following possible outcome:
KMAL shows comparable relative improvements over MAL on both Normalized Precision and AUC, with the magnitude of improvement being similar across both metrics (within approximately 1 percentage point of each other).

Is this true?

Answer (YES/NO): NO